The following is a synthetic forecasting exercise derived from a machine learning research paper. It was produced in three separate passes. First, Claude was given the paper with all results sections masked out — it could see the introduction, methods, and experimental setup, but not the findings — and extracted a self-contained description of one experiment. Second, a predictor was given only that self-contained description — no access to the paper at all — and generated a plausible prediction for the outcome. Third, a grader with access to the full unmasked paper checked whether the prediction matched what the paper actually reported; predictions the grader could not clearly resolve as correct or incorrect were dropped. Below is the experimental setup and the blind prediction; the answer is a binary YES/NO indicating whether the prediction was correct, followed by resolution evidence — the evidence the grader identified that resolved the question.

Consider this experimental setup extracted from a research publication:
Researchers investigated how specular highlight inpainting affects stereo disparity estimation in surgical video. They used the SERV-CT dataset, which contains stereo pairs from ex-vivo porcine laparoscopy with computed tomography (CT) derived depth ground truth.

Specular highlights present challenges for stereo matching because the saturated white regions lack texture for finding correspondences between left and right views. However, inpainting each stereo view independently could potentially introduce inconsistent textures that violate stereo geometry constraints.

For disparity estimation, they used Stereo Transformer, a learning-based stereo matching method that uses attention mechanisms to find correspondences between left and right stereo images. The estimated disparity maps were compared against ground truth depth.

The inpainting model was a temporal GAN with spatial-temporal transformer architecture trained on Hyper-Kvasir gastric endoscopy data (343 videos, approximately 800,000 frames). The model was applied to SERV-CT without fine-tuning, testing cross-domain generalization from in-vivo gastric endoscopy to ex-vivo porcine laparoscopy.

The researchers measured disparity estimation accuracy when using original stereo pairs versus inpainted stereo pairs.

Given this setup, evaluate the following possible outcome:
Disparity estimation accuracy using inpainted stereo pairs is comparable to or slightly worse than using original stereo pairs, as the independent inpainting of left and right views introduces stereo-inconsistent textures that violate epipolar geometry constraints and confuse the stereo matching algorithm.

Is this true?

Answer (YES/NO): NO